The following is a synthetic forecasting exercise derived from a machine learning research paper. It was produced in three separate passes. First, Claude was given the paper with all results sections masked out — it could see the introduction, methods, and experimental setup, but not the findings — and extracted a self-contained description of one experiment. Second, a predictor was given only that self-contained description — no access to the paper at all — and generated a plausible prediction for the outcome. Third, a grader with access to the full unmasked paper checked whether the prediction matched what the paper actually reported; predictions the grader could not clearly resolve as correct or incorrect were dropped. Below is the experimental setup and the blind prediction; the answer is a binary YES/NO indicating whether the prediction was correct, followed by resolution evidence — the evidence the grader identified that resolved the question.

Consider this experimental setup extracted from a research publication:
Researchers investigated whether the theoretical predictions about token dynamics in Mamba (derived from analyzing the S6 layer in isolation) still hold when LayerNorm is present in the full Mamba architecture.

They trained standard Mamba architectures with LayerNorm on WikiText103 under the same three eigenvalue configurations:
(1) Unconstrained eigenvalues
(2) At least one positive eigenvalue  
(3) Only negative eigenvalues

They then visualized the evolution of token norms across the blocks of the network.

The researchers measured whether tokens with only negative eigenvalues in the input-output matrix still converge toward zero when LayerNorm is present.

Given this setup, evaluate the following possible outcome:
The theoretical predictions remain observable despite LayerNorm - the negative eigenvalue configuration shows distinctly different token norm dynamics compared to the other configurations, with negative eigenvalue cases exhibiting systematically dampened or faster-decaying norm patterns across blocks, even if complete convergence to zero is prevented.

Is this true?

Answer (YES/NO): NO